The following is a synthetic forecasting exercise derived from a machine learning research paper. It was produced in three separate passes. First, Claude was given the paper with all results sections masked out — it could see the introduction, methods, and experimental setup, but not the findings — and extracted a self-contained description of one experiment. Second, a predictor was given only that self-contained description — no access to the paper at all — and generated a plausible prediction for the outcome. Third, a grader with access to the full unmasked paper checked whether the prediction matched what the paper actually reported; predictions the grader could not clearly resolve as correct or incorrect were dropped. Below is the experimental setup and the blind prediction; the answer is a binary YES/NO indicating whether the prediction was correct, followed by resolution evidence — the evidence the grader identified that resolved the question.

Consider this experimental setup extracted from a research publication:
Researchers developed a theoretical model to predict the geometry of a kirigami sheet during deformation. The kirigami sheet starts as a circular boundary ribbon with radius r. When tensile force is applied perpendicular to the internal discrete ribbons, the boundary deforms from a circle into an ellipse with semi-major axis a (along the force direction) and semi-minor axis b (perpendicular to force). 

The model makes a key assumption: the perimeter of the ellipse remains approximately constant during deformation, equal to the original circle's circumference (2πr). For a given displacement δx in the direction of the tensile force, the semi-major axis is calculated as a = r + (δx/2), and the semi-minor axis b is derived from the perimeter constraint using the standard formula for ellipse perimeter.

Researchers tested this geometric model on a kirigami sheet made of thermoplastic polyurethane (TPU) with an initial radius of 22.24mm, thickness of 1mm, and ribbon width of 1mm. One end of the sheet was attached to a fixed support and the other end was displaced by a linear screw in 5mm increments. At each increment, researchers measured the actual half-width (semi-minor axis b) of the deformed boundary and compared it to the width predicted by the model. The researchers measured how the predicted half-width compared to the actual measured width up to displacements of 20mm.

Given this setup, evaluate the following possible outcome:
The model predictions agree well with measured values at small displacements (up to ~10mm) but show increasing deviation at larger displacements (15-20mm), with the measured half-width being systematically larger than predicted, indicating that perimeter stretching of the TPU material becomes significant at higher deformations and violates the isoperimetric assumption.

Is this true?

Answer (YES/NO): NO